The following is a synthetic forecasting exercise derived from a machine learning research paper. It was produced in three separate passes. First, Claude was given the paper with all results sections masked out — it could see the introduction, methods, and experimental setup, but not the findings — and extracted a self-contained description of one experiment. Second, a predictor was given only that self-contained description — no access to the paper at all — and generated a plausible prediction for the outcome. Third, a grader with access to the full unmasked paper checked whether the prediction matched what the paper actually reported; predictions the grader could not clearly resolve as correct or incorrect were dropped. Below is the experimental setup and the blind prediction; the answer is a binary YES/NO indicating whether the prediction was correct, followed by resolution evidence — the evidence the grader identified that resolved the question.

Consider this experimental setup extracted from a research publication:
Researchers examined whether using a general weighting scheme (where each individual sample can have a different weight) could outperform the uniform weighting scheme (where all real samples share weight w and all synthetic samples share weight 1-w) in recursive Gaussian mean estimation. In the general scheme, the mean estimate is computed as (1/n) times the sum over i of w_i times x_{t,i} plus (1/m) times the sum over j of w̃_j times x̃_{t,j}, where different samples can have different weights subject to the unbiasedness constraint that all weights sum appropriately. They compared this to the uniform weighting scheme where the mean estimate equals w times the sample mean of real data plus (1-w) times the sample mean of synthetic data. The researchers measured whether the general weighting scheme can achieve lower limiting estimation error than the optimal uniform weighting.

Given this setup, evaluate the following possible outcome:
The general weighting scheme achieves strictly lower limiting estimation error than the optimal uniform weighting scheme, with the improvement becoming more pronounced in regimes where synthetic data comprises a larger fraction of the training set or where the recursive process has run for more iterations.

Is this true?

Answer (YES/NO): NO